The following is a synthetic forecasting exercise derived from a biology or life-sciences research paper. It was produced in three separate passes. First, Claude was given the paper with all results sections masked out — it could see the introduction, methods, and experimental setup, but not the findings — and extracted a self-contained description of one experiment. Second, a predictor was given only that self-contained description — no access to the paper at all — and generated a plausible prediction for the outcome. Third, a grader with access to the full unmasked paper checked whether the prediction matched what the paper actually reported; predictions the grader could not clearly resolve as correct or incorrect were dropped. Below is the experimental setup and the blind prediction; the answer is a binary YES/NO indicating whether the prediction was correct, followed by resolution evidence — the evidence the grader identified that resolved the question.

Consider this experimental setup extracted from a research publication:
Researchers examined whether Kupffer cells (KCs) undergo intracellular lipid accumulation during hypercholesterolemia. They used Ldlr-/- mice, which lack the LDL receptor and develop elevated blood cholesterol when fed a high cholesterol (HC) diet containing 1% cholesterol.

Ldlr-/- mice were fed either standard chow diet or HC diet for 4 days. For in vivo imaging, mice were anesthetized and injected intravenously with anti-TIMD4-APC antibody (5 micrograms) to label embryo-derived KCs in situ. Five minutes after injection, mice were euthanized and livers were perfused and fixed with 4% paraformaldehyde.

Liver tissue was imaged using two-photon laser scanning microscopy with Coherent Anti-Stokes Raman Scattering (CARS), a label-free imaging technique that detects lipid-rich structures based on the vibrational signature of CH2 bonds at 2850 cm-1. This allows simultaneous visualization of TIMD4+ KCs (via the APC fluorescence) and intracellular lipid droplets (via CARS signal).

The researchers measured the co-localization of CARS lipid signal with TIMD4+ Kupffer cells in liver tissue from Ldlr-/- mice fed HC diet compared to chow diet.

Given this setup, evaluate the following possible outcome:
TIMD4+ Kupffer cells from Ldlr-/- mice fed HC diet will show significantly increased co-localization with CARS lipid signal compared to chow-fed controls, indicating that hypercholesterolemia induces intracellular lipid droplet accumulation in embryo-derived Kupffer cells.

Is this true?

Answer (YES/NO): YES